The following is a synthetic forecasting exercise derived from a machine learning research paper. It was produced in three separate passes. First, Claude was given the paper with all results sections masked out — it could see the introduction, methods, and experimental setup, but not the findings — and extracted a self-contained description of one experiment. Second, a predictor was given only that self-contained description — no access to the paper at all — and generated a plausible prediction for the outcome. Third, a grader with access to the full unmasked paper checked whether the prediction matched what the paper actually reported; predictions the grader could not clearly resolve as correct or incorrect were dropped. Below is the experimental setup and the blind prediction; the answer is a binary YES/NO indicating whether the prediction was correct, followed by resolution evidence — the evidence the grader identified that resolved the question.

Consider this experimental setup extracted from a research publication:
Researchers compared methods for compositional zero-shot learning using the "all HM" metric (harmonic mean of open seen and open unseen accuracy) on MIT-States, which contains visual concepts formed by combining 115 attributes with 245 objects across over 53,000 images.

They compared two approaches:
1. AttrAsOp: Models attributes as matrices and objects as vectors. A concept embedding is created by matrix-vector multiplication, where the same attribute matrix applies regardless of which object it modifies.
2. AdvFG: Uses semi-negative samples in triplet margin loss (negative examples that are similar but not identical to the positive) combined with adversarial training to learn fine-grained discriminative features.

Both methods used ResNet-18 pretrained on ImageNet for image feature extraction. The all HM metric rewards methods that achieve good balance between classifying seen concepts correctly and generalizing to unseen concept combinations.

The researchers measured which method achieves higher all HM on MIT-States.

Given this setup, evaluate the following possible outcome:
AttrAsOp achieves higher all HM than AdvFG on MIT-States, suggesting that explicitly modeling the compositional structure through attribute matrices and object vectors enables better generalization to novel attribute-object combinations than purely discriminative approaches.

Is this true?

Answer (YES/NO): NO